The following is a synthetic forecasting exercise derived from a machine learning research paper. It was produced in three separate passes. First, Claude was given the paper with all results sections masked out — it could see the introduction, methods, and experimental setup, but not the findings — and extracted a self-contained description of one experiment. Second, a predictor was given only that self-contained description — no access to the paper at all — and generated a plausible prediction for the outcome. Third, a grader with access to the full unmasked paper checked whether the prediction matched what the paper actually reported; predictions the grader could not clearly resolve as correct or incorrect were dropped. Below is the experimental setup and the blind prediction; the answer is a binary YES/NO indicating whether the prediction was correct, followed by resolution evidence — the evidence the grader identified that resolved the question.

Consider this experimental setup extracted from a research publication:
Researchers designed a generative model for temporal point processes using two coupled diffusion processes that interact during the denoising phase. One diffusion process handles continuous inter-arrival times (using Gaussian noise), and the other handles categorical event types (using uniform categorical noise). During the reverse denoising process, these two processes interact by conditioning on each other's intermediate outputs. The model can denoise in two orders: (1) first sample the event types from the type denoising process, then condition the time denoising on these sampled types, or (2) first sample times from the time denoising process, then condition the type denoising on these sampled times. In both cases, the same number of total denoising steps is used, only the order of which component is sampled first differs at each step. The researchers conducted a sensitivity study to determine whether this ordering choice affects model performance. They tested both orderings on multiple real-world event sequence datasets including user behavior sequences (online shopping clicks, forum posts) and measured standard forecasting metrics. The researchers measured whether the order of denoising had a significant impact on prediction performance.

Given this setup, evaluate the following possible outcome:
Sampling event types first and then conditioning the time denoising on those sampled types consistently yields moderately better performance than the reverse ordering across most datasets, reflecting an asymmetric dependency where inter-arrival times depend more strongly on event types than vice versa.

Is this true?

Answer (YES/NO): NO